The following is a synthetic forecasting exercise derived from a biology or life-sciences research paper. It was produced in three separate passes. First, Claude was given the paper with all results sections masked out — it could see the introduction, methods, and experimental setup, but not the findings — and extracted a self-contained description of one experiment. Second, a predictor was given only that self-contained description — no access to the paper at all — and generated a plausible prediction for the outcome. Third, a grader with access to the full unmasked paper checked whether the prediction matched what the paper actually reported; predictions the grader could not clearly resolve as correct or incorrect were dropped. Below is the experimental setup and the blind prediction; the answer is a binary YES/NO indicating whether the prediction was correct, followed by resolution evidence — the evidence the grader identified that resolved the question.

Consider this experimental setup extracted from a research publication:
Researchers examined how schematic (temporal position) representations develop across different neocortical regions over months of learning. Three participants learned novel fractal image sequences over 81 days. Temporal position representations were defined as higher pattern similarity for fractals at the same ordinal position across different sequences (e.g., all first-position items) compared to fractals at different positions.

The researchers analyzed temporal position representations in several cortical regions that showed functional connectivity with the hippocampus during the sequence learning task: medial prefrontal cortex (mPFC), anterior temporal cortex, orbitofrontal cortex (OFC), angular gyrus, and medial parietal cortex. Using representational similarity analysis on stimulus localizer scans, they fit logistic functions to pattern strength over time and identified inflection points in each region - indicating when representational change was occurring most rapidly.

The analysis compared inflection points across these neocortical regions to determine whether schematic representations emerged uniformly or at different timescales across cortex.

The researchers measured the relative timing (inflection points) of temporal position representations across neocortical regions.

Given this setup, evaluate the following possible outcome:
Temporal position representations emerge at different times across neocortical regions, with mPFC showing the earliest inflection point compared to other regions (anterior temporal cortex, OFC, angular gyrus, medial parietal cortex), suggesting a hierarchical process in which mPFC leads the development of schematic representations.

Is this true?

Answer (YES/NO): NO